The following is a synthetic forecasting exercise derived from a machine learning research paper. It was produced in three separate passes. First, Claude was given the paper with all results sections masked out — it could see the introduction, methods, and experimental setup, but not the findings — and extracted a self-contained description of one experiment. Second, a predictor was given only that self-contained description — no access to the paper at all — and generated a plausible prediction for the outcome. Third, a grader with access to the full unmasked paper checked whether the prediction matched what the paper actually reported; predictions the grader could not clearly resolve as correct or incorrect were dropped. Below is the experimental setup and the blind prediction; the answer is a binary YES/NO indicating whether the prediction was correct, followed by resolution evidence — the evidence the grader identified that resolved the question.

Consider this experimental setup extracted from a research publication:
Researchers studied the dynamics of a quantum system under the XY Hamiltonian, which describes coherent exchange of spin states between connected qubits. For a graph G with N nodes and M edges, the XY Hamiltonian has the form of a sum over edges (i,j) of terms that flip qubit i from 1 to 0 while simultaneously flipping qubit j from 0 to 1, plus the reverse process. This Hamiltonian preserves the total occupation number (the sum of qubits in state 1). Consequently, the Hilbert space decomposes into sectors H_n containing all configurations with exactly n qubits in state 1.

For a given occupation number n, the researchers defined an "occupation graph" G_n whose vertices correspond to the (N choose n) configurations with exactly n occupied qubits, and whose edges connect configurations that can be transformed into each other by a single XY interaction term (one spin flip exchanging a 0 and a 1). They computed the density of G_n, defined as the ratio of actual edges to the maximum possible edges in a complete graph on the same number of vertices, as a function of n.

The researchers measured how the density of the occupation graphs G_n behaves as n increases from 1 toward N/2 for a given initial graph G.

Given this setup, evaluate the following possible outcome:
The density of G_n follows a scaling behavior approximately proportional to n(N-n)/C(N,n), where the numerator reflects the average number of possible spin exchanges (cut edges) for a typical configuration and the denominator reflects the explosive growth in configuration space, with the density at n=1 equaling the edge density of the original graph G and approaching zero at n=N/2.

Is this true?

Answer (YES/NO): NO